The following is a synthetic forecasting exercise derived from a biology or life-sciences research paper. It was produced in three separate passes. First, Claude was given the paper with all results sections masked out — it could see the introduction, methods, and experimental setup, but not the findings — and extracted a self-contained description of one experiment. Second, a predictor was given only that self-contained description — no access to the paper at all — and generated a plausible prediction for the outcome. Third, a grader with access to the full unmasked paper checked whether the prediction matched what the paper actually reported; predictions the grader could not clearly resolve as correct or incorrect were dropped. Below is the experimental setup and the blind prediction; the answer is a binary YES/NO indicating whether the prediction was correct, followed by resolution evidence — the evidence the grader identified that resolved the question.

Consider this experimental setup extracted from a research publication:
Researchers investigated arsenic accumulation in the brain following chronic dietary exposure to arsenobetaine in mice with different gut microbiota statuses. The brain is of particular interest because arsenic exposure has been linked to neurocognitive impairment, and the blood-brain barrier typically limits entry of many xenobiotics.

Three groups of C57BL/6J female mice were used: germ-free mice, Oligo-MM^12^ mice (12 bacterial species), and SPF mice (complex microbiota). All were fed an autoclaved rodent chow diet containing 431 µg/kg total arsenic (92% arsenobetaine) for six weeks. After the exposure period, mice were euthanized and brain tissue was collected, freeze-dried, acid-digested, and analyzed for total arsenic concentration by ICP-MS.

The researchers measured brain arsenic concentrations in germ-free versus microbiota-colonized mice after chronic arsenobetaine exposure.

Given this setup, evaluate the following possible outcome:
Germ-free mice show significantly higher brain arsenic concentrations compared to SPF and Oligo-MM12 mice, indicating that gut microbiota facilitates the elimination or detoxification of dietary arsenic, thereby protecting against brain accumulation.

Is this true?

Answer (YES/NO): NO